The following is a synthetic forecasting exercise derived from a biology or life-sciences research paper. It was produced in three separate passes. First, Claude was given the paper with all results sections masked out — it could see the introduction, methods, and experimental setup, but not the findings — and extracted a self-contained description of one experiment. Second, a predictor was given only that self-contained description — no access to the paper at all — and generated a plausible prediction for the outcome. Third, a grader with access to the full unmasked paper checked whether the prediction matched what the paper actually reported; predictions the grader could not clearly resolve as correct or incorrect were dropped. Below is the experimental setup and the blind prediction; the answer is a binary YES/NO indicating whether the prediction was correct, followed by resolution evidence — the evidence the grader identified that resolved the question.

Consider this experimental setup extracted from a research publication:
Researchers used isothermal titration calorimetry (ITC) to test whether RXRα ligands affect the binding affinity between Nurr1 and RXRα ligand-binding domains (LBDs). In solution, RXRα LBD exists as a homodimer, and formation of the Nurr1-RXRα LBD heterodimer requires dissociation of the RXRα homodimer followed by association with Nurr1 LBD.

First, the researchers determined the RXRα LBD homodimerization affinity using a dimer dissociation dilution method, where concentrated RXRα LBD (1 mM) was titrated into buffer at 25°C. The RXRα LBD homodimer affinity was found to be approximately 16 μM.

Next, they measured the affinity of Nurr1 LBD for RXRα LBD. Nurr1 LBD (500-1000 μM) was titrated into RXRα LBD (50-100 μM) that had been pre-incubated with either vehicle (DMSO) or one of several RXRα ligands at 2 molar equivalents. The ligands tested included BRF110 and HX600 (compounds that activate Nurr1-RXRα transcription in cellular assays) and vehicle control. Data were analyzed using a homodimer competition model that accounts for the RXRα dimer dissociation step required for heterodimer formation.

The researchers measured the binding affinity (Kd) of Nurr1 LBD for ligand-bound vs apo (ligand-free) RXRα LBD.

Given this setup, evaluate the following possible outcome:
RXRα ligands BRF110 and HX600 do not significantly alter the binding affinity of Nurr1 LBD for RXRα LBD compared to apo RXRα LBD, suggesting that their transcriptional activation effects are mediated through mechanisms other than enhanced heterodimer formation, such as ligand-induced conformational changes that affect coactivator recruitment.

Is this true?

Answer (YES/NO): NO